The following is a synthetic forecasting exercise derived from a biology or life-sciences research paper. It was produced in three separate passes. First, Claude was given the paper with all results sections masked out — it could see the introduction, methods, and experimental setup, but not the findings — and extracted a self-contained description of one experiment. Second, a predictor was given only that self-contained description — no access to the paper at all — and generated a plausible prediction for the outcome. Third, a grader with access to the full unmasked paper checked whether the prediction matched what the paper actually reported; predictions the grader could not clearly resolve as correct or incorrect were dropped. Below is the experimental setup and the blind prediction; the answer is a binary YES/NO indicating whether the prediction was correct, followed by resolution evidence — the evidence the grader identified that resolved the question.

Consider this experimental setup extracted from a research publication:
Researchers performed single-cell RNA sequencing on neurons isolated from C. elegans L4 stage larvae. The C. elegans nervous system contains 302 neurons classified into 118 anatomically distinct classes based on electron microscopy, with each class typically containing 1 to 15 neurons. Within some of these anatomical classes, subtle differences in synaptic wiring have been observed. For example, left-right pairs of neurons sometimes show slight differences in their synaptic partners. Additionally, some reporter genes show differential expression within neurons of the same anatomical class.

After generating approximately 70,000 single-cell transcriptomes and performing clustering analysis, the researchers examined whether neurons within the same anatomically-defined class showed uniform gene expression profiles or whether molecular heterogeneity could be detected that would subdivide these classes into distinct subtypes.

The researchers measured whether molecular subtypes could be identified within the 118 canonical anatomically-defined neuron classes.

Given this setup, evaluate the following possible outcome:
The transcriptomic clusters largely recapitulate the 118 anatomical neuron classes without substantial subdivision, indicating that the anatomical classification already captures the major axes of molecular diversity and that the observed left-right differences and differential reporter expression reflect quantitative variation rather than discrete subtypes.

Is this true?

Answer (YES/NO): NO